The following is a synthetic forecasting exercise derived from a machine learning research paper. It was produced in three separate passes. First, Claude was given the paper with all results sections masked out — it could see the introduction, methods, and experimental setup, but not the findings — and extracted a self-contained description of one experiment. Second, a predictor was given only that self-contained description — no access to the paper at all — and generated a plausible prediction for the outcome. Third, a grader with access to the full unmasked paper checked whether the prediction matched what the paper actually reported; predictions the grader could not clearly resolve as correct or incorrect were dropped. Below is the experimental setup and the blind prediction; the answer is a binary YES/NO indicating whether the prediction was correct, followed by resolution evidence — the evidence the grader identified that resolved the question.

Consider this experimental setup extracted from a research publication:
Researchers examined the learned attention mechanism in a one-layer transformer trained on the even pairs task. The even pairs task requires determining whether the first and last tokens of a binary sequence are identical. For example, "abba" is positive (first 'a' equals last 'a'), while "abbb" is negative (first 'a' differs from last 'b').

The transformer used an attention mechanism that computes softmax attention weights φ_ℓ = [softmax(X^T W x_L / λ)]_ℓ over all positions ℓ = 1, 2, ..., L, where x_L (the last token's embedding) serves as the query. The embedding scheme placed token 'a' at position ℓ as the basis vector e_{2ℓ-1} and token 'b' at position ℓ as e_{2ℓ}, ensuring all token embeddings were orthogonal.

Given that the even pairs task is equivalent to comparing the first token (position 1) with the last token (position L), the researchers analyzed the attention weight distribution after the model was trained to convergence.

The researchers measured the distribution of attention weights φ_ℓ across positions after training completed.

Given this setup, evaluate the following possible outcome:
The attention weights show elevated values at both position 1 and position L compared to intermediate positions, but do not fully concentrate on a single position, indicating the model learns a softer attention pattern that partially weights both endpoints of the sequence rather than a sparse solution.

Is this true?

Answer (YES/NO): NO